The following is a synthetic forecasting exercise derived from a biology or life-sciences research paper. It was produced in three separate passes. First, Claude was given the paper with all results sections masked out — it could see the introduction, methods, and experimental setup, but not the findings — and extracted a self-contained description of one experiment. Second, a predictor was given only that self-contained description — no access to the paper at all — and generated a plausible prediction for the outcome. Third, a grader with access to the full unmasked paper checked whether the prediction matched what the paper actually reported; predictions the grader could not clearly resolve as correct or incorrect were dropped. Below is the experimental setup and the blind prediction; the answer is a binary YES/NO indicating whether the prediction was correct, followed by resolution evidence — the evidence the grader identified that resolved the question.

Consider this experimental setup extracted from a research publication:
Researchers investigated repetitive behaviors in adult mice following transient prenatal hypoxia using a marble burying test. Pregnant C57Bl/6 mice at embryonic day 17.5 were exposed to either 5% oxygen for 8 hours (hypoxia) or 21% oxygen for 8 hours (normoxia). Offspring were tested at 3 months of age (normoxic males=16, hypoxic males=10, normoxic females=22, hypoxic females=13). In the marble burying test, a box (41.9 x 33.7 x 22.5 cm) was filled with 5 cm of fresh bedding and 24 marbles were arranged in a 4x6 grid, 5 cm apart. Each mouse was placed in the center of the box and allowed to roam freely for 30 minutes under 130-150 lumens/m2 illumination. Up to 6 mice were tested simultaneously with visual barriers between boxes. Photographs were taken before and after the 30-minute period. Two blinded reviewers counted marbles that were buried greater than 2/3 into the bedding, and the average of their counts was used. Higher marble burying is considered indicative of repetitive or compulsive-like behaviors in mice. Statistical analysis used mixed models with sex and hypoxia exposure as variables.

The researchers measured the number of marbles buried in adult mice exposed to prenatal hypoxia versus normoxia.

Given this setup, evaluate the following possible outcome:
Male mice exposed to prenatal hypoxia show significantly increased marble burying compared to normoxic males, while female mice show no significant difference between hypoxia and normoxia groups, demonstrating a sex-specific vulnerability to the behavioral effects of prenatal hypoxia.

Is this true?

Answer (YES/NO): NO